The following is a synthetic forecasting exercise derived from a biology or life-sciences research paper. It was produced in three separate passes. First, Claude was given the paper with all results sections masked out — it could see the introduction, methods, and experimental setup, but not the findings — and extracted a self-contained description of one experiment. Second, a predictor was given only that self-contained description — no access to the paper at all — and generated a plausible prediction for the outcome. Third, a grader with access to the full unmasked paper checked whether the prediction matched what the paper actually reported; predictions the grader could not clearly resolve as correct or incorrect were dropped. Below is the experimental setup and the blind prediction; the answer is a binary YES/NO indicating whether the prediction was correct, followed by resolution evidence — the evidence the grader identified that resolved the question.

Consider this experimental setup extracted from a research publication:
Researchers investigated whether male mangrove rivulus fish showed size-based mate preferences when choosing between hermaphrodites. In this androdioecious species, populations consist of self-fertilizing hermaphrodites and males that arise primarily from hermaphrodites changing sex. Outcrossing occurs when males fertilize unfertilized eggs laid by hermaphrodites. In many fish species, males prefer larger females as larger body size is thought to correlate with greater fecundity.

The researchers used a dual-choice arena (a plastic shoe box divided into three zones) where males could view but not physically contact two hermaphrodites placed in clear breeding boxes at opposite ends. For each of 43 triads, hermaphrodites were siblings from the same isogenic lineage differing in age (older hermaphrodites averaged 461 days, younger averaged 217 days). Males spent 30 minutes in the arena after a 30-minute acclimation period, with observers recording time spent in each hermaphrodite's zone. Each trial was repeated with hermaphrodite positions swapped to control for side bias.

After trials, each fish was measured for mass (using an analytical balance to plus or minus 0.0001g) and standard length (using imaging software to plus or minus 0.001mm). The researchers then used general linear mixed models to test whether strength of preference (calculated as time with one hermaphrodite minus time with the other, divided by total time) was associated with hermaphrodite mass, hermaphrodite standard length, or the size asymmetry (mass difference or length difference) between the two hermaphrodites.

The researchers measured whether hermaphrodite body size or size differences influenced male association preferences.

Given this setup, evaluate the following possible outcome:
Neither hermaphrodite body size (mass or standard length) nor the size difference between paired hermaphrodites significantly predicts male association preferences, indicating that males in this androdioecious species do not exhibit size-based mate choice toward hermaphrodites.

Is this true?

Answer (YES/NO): YES